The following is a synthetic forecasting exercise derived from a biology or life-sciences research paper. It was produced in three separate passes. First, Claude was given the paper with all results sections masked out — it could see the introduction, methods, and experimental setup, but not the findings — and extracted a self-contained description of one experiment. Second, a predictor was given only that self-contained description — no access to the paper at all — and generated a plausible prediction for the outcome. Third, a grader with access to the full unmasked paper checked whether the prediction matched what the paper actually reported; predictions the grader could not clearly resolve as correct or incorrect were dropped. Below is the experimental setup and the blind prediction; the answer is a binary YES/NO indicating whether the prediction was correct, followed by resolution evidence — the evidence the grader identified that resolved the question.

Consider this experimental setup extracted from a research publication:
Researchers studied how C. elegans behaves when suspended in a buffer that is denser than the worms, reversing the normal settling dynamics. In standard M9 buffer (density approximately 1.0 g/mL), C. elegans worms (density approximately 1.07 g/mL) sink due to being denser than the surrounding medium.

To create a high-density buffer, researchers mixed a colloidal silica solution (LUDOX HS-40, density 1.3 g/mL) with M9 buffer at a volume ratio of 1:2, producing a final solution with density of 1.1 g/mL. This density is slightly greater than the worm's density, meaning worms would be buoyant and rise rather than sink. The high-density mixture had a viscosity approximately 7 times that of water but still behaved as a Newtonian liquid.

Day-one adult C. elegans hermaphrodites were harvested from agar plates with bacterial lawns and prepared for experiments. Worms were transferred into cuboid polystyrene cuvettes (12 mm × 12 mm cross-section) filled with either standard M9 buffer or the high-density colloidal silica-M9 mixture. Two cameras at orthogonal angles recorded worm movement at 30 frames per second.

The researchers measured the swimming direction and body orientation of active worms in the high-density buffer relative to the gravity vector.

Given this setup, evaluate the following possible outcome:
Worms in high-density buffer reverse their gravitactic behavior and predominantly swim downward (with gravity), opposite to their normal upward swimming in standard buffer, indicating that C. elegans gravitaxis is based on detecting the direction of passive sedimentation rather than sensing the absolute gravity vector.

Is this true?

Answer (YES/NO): NO